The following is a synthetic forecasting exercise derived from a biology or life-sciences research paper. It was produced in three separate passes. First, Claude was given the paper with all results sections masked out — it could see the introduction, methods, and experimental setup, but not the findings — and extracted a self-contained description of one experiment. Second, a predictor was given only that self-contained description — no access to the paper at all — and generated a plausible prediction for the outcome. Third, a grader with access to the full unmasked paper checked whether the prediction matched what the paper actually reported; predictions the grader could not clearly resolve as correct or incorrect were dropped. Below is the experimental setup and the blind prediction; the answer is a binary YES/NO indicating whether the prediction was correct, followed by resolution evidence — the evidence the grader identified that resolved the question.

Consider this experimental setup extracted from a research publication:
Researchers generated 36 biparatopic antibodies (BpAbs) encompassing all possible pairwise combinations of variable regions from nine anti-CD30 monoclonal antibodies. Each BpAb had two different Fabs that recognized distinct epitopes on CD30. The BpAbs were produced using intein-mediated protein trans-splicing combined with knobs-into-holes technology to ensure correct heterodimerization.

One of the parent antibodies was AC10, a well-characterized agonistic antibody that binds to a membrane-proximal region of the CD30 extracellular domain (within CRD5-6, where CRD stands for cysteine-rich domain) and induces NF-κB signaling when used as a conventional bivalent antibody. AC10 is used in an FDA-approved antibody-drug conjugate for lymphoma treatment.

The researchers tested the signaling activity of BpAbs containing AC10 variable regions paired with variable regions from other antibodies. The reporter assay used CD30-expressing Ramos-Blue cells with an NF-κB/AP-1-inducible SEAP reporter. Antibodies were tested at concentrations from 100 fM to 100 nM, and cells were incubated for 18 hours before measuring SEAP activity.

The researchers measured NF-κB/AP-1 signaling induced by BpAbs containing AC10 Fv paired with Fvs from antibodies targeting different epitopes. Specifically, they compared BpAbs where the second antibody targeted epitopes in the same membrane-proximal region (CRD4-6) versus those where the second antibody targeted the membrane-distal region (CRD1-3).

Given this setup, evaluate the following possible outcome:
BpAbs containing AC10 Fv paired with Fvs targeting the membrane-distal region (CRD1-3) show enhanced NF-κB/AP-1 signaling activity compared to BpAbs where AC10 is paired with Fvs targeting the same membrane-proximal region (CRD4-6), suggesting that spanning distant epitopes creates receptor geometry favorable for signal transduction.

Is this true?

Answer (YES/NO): NO